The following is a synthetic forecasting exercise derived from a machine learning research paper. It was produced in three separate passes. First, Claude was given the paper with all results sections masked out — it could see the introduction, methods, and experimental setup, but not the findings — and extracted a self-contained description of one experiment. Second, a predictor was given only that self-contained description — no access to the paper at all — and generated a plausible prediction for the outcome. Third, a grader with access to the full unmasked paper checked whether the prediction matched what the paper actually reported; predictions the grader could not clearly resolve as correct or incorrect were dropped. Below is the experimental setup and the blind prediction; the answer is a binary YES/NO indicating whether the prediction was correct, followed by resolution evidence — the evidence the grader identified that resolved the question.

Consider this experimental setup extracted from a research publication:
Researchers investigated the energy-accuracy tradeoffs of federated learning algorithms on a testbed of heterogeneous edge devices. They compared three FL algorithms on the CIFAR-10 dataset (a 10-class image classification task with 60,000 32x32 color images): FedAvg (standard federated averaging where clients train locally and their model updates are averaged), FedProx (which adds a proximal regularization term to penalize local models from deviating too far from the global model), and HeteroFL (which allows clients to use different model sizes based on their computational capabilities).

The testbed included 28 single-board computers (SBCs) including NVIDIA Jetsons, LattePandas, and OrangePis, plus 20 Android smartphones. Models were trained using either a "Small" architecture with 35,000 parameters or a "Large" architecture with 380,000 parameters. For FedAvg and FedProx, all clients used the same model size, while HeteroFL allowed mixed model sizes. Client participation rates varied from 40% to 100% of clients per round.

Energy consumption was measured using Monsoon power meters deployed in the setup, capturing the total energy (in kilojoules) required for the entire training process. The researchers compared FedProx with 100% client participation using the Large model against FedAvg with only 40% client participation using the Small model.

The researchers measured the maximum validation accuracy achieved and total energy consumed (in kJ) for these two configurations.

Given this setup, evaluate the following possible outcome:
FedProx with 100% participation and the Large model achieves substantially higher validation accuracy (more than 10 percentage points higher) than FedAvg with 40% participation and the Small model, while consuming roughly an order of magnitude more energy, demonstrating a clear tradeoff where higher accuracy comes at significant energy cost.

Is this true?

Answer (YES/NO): NO